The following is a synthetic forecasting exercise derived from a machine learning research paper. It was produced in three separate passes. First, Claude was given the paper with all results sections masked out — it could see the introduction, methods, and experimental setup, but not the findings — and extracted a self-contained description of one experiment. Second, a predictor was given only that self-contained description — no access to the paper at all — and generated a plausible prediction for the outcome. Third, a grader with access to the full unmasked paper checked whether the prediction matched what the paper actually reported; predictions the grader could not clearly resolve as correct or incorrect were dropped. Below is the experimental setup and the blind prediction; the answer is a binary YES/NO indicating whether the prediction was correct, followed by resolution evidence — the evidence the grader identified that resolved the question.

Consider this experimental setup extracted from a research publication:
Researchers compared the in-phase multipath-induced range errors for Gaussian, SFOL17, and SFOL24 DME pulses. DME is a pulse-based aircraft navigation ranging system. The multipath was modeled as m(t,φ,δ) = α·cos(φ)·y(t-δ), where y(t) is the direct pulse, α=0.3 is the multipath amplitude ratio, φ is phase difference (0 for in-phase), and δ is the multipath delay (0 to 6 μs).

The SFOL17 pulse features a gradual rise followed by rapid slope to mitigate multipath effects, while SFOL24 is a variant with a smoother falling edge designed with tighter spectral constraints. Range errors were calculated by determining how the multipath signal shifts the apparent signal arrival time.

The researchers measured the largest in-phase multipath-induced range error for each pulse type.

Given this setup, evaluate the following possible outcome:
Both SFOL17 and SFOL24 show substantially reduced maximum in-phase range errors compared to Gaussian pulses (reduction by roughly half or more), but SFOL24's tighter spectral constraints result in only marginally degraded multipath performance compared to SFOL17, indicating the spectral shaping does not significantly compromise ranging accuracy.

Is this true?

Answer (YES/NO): NO